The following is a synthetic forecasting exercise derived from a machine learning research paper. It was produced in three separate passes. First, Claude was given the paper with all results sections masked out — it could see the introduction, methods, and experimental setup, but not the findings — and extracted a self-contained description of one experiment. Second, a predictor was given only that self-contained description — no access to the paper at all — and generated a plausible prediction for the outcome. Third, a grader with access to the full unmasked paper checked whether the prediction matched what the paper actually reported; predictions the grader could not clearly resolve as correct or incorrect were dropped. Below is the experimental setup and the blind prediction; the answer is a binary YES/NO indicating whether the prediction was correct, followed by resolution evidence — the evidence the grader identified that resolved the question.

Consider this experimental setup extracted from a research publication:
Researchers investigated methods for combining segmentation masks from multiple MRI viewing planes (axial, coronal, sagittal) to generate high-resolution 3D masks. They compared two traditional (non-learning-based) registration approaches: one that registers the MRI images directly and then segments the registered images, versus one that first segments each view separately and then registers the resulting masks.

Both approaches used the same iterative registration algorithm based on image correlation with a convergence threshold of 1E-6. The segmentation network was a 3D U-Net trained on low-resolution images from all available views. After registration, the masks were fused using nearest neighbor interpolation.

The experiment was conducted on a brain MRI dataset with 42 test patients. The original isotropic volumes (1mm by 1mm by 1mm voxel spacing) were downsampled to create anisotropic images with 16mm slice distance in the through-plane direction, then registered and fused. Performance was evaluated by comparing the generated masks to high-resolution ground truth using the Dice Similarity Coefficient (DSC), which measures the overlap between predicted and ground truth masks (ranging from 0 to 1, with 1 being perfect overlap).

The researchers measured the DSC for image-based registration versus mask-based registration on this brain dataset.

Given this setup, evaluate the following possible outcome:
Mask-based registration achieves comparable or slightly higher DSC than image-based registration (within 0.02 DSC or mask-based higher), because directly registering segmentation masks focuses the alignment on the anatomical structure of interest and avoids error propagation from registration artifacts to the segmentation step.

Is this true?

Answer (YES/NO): NO